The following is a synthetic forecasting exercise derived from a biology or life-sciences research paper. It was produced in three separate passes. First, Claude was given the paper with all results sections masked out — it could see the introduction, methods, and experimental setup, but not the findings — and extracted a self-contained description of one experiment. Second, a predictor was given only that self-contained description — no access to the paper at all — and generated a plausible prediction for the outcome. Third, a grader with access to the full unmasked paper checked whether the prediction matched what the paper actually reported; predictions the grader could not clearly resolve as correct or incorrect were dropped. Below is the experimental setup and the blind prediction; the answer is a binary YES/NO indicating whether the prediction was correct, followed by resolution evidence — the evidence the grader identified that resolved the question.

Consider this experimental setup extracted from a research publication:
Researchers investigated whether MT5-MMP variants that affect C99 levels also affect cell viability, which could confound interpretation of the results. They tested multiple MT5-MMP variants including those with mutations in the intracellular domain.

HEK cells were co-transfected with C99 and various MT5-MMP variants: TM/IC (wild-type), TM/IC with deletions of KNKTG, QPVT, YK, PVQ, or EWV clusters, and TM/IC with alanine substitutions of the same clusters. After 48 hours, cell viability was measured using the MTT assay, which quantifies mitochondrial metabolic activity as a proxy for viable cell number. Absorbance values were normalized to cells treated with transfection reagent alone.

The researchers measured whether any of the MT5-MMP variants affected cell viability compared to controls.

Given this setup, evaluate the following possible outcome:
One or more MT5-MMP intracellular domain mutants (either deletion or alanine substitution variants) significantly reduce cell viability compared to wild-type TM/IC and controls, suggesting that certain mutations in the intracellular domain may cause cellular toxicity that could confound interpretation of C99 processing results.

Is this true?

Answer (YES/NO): NO